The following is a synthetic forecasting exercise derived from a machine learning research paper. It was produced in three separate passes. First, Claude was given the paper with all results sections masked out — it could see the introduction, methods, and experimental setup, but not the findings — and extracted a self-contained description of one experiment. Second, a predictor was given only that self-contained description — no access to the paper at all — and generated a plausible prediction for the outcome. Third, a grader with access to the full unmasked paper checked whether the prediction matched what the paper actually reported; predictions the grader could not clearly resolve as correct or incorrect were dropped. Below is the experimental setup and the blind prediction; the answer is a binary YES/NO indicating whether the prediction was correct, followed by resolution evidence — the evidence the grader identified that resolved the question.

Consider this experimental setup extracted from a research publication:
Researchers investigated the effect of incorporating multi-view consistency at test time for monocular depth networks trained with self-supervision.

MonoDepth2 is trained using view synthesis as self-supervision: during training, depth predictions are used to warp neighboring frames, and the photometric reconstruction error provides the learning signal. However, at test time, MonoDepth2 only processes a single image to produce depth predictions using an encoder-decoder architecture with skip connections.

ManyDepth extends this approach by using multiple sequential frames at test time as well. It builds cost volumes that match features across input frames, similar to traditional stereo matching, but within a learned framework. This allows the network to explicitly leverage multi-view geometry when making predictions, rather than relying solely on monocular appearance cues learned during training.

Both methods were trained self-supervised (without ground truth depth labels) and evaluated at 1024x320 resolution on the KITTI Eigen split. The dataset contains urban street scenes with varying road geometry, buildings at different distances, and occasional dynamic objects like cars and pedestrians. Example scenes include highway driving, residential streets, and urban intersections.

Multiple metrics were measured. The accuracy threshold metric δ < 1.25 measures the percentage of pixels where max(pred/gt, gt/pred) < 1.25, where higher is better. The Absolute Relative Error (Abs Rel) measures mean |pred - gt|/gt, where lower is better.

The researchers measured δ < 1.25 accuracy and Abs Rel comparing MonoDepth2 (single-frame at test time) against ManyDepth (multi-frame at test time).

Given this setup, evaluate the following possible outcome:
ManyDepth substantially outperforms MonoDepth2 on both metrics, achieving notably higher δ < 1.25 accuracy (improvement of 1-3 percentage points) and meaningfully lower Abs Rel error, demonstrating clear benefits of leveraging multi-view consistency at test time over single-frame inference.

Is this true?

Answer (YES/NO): NO